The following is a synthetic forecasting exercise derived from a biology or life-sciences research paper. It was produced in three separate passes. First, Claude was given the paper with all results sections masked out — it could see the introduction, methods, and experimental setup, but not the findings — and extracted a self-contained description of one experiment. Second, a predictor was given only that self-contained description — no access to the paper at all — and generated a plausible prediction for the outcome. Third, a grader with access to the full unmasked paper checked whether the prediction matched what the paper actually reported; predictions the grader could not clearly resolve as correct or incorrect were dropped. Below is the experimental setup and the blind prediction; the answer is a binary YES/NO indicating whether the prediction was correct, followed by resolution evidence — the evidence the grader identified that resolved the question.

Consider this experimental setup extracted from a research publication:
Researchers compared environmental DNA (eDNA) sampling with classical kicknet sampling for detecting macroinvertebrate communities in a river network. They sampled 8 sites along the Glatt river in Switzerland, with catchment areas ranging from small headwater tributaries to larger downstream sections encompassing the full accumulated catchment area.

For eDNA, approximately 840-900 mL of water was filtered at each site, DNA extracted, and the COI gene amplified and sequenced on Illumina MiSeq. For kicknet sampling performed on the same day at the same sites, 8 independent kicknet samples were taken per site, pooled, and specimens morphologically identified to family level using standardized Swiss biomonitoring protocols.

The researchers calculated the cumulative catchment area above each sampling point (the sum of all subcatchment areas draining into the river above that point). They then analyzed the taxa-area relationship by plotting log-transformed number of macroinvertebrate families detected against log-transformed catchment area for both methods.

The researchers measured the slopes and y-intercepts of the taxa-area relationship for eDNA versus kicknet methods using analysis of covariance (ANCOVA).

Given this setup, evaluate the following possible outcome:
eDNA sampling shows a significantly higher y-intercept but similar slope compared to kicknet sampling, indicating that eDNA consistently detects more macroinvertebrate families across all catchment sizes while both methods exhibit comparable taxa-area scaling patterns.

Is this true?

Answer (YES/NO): YES